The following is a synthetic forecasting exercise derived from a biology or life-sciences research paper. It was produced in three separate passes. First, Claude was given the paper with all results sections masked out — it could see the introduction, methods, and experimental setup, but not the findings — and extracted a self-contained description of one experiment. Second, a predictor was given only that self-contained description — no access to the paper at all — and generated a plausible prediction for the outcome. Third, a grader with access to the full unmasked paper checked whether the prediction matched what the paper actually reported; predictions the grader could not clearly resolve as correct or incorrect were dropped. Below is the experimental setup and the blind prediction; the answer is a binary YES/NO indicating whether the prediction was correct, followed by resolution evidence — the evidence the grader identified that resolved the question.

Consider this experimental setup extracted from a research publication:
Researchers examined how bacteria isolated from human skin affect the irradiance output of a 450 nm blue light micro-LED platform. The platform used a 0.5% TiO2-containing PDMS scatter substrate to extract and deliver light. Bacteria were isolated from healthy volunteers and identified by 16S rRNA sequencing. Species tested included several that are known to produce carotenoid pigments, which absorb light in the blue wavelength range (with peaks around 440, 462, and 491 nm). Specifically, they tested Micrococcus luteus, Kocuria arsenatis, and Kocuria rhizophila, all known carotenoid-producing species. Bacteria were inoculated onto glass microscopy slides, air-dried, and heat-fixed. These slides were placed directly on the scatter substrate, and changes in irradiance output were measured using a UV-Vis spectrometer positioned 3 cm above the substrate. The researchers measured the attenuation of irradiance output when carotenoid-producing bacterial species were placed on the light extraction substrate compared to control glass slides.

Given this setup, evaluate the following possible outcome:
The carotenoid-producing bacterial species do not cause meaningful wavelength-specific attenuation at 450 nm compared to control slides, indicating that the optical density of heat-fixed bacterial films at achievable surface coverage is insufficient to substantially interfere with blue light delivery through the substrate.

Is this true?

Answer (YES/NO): NO